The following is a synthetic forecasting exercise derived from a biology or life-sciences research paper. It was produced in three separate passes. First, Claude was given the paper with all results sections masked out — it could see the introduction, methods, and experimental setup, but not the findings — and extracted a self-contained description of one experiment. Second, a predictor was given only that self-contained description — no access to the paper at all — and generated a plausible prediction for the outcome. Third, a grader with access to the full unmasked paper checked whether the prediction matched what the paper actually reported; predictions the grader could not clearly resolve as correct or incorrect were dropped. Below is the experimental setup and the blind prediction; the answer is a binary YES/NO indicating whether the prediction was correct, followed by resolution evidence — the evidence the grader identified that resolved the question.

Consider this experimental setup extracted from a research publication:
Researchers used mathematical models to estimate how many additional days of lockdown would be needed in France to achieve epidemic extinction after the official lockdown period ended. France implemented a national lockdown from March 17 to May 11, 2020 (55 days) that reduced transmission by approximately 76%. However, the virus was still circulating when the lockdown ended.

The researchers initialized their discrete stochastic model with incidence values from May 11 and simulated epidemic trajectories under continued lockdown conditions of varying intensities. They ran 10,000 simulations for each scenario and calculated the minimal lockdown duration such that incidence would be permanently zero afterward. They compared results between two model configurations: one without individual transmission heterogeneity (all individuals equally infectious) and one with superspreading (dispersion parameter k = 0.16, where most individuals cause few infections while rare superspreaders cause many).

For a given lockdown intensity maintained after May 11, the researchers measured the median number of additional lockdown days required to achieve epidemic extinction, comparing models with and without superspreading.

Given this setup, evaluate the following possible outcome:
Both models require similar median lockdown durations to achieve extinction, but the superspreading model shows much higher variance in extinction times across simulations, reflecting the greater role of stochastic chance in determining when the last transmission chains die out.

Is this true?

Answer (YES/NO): NO